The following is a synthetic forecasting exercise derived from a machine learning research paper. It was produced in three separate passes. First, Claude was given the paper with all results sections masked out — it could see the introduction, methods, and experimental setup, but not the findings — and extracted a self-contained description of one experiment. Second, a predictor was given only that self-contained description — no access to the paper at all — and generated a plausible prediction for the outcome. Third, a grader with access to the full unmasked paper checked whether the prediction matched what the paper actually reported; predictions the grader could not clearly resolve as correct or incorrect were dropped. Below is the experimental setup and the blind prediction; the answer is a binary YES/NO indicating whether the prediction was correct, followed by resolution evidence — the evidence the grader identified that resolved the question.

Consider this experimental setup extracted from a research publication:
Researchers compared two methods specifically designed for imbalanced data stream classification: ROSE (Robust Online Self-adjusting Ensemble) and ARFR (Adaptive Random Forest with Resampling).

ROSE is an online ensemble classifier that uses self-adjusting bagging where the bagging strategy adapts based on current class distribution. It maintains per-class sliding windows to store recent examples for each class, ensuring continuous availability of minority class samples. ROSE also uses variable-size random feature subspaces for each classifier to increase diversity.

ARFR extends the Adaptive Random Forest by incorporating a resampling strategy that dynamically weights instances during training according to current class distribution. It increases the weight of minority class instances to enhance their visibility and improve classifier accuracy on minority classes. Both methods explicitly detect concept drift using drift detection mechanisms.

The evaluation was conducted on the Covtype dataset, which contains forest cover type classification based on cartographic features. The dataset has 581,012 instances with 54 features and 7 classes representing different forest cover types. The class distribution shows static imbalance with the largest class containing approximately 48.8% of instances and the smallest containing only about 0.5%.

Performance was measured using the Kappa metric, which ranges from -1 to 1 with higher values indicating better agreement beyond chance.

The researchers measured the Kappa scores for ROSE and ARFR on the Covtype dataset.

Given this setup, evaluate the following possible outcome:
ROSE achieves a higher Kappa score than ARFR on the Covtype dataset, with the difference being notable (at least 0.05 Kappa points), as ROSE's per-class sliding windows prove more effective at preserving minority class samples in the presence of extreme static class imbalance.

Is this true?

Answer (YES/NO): NO